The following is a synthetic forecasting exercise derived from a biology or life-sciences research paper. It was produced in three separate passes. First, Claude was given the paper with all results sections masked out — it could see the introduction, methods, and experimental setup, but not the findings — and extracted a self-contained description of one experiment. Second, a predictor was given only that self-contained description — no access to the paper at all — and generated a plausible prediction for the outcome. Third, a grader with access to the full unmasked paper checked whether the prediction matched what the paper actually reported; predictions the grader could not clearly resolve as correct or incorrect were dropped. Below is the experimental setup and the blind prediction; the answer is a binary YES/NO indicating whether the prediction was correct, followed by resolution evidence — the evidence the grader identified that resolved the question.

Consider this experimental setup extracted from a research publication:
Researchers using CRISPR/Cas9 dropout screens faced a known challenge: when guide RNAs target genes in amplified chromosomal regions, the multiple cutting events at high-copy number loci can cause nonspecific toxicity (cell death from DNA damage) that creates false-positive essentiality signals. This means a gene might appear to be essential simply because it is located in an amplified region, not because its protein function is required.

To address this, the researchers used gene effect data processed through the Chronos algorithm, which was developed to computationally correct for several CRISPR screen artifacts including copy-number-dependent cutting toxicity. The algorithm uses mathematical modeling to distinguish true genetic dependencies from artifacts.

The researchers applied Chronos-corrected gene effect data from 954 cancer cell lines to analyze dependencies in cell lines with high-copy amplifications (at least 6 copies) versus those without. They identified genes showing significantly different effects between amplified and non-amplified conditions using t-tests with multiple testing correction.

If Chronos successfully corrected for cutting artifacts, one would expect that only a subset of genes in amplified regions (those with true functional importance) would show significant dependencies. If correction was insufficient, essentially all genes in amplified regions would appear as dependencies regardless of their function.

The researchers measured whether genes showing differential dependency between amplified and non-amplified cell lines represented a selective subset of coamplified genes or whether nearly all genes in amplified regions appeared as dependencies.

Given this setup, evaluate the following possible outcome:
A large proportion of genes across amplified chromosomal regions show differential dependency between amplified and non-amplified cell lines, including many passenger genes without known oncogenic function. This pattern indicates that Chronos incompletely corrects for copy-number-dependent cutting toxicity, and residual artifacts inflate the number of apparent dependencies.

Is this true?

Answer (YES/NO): NO